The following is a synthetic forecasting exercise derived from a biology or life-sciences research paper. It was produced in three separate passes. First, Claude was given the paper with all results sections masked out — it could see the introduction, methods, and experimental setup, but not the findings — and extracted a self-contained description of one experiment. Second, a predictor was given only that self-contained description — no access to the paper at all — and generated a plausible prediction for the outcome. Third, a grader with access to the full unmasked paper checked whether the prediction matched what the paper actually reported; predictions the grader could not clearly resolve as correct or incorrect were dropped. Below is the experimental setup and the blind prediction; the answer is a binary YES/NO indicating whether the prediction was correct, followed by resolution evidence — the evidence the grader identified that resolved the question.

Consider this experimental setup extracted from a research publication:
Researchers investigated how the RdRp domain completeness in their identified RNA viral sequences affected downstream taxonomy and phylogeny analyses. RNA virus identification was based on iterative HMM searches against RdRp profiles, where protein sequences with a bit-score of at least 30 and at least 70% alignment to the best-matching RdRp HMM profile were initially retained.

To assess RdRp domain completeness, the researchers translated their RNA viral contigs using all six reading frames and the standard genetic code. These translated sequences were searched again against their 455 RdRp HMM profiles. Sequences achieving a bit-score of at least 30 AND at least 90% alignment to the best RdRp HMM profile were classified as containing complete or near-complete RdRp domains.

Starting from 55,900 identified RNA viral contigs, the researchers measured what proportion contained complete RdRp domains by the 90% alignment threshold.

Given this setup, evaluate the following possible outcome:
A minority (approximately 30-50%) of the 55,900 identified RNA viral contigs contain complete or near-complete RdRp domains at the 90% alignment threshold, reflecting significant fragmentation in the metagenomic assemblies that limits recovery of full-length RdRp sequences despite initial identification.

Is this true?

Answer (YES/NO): NO